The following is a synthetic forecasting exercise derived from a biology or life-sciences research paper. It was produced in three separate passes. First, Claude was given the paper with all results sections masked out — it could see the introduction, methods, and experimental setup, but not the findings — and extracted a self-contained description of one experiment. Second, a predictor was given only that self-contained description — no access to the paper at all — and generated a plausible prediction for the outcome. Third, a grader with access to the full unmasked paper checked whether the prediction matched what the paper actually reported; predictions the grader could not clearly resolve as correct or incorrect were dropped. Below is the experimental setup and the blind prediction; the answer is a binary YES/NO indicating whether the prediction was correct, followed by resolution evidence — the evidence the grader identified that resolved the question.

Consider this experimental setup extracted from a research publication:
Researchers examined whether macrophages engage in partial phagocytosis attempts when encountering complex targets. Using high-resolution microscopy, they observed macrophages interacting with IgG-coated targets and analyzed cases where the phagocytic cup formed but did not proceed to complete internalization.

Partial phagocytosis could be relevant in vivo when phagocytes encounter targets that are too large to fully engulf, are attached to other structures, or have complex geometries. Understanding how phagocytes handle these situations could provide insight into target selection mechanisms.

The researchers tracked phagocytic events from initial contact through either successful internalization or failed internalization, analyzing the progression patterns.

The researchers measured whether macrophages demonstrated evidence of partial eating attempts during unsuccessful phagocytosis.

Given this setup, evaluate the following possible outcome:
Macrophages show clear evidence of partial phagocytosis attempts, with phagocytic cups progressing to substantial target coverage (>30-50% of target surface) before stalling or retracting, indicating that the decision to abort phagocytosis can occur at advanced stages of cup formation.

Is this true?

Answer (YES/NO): YES